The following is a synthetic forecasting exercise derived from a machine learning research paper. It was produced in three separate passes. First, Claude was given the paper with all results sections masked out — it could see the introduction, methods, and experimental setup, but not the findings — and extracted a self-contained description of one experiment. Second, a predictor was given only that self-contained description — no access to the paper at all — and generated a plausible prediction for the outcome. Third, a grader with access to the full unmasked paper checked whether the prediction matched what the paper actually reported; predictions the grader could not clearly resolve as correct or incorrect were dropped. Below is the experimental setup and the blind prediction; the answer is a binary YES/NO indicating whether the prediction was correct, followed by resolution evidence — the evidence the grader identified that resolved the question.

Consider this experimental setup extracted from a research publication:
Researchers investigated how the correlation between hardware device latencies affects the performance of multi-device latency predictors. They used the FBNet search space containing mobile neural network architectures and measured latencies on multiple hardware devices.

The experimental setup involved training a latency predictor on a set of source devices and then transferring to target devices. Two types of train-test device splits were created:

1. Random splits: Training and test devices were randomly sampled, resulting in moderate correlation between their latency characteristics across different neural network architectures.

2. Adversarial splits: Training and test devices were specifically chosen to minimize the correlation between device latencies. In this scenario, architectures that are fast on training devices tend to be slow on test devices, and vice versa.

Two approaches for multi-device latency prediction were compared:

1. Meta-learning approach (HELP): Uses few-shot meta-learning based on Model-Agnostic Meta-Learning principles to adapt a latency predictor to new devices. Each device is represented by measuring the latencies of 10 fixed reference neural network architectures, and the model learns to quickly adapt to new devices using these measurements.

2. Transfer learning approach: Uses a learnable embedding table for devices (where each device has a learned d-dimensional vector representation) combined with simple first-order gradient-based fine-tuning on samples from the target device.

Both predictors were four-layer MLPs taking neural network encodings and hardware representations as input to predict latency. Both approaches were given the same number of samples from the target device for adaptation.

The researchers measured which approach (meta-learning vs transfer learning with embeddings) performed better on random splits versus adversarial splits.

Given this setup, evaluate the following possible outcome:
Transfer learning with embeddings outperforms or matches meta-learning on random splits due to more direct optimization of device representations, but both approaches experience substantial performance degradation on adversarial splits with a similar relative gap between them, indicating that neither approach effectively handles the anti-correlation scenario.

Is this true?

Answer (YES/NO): NO